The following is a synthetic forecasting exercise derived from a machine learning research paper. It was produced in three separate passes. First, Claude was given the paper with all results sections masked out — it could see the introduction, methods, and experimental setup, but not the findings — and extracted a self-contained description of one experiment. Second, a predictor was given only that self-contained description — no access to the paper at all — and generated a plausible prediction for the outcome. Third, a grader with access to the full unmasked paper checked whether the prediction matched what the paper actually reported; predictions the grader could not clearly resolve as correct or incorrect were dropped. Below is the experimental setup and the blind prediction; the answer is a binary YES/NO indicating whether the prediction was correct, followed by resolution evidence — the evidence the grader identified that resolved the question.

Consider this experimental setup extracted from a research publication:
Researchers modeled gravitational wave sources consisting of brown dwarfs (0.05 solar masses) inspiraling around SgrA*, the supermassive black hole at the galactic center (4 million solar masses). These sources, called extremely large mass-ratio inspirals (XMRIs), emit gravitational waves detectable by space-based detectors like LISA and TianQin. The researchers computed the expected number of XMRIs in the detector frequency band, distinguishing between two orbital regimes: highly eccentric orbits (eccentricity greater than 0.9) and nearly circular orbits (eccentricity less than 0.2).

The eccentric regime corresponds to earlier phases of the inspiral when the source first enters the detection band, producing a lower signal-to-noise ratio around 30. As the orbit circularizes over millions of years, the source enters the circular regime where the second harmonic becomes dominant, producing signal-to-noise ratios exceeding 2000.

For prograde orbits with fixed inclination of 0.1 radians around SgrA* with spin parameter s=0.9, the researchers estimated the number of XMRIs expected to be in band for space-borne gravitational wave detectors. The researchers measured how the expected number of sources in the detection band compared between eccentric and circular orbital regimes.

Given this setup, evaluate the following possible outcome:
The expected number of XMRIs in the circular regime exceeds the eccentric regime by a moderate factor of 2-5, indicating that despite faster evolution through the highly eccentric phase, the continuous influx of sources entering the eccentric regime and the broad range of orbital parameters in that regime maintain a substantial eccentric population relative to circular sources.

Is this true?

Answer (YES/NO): NO